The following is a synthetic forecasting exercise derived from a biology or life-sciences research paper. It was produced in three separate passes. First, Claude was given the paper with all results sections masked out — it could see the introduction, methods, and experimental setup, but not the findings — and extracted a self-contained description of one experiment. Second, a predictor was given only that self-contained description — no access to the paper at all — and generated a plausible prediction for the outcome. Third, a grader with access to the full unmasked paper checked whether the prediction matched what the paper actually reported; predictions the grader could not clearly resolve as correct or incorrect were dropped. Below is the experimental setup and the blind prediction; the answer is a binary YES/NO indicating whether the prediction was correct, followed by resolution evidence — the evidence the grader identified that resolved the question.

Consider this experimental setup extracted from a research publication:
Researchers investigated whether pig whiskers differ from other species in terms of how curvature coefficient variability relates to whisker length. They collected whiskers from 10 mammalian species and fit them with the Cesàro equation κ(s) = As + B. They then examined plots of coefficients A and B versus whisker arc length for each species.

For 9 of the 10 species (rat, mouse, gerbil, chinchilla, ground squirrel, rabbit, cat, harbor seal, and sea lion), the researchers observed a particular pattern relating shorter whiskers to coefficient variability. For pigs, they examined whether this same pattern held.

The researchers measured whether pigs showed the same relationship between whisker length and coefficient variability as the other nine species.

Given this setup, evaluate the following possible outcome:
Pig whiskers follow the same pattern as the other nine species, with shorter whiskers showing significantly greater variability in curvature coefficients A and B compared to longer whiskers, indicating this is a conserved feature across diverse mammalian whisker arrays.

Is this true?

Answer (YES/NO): NO